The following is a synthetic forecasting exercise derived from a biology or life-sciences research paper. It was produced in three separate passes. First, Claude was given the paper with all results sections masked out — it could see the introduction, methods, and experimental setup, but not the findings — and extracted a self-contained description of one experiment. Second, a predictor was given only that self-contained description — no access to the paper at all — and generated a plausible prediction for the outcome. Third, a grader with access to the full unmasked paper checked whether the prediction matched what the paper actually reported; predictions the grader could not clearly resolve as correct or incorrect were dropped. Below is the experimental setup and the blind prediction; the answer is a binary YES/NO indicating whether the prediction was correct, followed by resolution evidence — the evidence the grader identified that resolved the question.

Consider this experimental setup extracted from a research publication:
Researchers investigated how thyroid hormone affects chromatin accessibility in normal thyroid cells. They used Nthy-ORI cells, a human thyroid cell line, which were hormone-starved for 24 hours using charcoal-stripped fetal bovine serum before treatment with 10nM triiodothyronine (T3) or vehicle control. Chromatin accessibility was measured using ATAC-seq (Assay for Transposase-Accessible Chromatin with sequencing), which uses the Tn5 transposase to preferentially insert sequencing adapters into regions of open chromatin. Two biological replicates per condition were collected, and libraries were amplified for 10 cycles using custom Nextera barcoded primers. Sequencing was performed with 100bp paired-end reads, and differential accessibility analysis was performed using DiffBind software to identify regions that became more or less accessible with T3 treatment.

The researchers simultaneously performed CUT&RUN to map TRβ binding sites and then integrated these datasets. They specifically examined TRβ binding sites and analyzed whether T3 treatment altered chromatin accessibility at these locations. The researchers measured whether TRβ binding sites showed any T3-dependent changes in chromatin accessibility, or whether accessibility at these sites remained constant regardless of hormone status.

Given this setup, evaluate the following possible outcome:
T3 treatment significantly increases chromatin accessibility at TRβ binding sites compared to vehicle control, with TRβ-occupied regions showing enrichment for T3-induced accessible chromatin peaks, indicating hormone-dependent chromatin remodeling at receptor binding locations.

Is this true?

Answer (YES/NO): YES